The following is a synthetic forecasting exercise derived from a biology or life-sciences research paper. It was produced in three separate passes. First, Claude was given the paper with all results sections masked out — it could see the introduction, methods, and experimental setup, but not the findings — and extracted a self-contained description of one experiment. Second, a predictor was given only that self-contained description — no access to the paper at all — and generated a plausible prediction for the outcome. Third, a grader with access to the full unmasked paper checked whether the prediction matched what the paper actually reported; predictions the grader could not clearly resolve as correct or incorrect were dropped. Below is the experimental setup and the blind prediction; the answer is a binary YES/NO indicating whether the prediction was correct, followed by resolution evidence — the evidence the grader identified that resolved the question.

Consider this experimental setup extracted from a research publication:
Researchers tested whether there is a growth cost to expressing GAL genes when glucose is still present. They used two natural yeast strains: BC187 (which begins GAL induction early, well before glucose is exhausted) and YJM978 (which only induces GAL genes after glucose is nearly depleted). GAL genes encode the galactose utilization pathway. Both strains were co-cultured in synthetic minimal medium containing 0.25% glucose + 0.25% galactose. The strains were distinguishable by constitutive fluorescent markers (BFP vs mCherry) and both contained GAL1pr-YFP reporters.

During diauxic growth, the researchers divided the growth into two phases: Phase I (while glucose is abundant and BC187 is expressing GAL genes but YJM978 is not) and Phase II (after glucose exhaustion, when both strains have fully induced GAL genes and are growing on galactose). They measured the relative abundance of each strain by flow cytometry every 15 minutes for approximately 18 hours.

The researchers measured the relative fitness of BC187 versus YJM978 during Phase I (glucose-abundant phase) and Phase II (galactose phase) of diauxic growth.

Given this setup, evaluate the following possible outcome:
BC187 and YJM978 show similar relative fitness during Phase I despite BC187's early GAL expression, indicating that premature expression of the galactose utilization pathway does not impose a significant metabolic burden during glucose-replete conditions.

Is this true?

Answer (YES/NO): NO